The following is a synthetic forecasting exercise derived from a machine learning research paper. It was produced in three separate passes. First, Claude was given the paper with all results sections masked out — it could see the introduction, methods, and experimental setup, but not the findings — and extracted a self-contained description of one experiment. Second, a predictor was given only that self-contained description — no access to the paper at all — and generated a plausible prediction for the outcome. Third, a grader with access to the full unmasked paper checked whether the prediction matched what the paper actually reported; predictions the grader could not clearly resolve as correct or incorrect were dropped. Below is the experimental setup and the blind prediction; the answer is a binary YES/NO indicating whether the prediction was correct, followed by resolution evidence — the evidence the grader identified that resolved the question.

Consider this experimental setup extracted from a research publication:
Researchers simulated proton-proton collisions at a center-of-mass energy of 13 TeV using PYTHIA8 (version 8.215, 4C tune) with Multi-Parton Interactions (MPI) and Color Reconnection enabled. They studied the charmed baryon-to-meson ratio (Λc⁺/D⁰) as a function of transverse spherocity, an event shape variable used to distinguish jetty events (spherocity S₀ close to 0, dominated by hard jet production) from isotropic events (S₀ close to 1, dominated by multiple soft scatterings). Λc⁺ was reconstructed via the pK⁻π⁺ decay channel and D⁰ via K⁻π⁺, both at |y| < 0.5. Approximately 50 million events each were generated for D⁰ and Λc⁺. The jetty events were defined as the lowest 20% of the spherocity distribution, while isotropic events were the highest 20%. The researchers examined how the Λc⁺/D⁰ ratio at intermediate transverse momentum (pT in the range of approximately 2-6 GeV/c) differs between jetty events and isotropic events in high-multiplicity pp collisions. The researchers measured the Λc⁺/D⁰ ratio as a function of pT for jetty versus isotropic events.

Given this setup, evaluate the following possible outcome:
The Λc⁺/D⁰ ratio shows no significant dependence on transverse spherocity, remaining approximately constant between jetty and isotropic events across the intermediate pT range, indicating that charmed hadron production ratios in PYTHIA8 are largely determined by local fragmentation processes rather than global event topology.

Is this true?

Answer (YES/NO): YES